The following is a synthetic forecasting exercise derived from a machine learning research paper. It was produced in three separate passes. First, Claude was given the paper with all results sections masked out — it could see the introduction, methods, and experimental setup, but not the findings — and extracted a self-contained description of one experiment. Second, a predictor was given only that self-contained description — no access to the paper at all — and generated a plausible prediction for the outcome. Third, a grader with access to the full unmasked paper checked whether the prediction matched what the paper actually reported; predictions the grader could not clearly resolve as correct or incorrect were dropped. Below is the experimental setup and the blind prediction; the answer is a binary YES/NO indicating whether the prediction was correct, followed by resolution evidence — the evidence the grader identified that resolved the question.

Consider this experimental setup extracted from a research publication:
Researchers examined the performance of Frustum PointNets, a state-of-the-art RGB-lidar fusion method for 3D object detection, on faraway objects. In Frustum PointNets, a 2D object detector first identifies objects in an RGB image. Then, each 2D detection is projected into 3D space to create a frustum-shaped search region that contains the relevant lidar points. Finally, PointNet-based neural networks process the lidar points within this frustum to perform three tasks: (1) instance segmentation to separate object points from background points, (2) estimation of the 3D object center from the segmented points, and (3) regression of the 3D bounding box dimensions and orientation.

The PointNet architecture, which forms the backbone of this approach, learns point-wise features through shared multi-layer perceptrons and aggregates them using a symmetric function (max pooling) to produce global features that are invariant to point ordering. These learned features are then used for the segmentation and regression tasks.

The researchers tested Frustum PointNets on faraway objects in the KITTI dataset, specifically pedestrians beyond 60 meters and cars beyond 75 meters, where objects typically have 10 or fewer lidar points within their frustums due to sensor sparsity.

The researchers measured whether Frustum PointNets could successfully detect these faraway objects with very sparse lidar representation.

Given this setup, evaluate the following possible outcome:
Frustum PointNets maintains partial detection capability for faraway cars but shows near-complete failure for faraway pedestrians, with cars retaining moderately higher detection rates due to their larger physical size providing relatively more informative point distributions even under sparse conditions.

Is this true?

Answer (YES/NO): NO